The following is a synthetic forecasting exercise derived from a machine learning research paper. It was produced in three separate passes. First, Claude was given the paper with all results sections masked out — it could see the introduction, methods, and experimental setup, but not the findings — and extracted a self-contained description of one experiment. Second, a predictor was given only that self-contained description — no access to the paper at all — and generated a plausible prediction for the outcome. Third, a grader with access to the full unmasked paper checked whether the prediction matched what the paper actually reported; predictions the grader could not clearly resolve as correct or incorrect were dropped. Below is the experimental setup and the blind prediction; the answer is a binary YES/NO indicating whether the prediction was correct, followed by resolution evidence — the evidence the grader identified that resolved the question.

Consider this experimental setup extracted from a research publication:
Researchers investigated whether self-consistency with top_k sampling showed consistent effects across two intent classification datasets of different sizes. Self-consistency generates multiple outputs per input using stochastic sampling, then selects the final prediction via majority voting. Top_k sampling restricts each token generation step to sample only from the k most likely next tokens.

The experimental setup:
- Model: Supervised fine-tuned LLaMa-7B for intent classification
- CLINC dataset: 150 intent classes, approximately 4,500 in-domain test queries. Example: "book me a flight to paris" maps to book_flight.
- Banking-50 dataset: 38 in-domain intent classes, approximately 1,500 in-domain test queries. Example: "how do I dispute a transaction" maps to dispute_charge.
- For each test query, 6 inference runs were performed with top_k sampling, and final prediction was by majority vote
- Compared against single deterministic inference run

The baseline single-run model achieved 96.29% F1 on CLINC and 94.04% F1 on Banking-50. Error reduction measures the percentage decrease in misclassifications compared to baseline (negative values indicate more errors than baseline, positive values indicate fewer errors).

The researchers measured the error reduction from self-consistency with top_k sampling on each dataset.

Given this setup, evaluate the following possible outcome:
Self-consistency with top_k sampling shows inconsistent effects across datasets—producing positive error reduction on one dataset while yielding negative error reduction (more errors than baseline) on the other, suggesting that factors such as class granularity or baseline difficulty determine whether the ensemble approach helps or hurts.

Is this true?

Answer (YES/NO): NO